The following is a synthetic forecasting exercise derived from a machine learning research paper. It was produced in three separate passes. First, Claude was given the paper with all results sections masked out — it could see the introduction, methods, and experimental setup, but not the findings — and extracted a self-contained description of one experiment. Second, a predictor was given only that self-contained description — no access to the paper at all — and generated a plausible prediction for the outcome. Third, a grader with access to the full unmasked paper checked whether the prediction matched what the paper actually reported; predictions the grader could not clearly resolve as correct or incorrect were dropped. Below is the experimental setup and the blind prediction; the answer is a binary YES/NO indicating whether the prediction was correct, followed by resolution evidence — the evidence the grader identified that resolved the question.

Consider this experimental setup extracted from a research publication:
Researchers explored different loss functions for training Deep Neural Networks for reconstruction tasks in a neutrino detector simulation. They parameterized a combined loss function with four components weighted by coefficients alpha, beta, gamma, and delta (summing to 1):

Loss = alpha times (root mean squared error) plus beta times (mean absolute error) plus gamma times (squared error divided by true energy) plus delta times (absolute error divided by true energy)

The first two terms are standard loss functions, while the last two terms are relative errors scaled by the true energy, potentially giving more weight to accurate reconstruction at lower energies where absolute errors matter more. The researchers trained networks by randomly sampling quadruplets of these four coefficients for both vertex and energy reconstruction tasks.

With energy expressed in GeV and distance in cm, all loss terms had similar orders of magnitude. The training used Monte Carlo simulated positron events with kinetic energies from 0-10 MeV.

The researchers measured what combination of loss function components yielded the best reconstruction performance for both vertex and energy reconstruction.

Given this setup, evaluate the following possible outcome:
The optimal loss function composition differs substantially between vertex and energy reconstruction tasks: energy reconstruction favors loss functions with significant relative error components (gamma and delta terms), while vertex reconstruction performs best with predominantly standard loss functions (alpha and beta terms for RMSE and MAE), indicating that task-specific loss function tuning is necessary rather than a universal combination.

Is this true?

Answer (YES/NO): NO